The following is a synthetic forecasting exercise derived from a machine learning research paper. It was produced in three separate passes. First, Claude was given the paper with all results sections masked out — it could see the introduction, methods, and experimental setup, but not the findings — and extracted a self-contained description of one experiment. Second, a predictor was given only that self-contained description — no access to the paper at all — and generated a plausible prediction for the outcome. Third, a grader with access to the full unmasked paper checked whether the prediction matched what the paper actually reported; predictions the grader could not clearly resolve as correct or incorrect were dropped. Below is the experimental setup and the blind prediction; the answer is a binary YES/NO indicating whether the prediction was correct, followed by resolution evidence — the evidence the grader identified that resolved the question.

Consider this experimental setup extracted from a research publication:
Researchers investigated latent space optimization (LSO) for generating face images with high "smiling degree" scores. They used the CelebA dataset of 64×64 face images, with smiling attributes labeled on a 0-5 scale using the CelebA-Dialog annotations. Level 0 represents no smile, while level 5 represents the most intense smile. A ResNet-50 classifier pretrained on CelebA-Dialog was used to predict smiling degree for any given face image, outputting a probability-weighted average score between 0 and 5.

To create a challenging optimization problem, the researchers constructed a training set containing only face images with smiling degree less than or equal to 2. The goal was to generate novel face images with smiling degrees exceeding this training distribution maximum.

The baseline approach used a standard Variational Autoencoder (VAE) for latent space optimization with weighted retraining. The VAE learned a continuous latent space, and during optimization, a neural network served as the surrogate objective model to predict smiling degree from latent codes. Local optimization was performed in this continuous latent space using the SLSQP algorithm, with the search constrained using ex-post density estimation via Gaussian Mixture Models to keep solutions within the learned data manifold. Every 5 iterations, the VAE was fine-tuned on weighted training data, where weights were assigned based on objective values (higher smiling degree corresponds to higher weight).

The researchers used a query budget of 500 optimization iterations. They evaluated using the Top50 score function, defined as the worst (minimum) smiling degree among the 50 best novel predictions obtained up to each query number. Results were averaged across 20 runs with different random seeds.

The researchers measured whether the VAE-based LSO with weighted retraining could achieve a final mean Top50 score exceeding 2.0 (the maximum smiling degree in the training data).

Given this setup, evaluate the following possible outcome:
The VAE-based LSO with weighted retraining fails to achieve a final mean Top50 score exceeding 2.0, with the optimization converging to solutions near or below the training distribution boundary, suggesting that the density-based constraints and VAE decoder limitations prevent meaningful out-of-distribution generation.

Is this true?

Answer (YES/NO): YES